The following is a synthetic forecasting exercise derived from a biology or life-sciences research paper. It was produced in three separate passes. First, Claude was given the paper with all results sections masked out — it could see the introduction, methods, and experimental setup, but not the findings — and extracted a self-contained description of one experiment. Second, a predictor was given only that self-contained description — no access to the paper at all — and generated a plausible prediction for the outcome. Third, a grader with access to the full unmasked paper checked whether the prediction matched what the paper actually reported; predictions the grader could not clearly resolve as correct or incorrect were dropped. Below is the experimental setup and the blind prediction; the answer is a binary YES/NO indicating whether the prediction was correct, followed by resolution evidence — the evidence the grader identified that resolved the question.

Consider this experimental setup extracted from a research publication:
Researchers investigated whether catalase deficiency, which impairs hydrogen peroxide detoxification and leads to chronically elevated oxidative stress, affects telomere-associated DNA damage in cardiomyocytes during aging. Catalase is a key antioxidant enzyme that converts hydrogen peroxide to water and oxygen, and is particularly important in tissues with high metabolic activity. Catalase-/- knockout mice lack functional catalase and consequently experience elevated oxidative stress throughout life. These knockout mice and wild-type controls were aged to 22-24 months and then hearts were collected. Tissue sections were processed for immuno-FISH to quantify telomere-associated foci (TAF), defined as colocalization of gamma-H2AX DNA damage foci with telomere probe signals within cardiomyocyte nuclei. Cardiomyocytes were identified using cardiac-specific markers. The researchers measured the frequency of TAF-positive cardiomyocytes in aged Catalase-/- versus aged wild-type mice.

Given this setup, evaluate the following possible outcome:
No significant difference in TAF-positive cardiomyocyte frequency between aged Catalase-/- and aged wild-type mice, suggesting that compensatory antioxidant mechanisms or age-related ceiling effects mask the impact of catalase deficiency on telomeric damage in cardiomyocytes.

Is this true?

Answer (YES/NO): NO